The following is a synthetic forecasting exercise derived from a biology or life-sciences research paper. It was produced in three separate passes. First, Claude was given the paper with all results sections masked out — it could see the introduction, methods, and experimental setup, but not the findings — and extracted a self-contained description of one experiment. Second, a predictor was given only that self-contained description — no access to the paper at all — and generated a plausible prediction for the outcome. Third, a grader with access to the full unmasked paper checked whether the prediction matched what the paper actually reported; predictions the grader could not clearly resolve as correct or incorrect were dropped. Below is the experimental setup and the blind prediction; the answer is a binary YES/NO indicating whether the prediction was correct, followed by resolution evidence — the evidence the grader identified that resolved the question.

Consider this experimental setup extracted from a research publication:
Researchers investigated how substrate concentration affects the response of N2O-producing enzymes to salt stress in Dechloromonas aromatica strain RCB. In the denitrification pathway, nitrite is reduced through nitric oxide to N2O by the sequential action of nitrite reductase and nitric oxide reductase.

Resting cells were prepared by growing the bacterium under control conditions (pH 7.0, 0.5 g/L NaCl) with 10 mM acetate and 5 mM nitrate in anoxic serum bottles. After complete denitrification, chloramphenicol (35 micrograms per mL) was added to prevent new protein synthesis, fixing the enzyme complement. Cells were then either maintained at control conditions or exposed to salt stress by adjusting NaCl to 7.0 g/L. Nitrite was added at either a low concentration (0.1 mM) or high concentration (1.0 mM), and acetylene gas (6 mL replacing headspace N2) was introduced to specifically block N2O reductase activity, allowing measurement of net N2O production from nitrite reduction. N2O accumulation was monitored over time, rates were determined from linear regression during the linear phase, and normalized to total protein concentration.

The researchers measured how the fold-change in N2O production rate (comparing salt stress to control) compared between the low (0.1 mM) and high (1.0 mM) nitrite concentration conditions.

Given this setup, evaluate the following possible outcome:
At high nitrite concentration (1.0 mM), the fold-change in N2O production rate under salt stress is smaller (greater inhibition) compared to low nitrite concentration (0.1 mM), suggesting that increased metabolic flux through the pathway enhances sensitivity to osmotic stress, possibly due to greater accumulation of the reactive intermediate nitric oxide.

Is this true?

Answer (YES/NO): NO